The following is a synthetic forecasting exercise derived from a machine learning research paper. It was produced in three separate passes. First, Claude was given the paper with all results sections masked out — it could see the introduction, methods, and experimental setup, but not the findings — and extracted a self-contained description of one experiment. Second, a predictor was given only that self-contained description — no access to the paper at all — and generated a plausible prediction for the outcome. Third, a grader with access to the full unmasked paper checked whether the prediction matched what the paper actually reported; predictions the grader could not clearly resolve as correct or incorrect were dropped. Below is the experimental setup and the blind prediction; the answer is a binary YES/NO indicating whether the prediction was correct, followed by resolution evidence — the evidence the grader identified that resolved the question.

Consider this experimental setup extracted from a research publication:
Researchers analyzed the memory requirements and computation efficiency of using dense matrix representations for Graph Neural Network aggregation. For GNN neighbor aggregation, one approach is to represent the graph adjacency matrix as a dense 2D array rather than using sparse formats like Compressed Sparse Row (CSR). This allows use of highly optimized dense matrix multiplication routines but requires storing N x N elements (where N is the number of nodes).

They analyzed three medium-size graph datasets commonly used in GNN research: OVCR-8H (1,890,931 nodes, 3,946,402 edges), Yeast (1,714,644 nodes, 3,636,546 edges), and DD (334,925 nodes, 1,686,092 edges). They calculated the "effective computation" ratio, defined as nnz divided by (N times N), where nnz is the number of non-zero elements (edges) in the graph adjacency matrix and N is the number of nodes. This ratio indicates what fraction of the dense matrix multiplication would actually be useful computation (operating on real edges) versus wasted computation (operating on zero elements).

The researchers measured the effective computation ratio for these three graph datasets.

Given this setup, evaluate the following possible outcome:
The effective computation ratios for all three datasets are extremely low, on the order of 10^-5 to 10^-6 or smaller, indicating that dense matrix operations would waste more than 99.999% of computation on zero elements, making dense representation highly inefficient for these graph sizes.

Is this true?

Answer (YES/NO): NO